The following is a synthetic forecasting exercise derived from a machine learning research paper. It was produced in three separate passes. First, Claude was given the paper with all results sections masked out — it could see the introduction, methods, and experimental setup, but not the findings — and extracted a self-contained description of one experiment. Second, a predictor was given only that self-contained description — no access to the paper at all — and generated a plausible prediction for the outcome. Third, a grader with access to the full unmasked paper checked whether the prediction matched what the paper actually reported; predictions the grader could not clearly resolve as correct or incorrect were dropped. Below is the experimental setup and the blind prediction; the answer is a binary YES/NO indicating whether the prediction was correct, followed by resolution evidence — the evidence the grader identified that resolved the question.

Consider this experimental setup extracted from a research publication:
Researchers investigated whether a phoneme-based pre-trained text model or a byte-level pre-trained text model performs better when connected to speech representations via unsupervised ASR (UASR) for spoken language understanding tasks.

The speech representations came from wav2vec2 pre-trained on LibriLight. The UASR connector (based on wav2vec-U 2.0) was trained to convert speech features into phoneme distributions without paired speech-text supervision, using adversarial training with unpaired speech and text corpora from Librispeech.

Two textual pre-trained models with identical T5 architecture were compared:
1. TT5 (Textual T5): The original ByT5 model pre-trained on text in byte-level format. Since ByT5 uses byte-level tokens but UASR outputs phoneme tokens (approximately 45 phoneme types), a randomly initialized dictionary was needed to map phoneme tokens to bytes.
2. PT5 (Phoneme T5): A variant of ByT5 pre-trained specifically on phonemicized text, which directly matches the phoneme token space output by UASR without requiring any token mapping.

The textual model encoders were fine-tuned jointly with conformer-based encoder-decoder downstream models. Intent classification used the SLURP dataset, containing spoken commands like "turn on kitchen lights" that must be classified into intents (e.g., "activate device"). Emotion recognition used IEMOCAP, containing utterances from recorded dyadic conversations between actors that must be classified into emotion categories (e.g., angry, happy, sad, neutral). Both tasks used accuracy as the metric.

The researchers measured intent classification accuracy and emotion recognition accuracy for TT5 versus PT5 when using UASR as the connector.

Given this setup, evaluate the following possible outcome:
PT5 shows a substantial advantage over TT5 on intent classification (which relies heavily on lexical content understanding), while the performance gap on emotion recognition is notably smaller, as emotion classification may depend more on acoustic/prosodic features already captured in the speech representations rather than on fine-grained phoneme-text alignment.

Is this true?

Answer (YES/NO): NO